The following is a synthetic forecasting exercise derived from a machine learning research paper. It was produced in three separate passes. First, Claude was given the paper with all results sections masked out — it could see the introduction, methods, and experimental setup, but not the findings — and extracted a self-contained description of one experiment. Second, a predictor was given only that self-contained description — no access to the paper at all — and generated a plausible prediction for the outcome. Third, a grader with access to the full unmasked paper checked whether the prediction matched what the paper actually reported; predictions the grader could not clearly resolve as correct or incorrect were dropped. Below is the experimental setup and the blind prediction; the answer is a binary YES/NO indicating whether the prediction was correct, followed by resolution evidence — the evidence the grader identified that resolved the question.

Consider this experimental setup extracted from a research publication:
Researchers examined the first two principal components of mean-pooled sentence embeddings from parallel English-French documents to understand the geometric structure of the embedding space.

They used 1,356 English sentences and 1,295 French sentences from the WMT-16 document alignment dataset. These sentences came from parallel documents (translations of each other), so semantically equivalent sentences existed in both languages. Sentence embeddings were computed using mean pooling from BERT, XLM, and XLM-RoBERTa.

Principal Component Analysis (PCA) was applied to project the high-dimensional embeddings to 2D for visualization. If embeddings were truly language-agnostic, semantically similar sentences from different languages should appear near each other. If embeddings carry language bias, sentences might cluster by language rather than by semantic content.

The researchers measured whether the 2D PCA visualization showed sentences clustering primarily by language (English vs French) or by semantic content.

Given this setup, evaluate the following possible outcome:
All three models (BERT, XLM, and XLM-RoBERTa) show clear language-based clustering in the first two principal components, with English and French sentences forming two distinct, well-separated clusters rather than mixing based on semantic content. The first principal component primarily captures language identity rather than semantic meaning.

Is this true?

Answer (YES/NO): YES